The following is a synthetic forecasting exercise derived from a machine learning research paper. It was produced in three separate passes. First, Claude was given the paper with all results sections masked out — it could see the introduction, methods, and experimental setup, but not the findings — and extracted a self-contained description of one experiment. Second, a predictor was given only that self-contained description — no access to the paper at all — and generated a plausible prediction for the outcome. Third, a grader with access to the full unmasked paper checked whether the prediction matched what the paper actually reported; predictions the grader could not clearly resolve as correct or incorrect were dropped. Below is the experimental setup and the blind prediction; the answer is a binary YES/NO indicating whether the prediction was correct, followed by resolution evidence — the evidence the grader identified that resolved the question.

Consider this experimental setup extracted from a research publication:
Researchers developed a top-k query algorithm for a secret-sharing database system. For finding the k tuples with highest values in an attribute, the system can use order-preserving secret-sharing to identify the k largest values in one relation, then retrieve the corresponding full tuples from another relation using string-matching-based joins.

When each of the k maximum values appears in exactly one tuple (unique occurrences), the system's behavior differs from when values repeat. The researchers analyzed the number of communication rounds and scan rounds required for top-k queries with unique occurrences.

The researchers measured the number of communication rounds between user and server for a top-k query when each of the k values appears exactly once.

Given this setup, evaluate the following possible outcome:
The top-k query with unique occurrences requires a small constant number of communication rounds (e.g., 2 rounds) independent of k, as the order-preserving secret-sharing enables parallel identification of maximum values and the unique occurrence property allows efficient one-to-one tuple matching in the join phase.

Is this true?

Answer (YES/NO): YES